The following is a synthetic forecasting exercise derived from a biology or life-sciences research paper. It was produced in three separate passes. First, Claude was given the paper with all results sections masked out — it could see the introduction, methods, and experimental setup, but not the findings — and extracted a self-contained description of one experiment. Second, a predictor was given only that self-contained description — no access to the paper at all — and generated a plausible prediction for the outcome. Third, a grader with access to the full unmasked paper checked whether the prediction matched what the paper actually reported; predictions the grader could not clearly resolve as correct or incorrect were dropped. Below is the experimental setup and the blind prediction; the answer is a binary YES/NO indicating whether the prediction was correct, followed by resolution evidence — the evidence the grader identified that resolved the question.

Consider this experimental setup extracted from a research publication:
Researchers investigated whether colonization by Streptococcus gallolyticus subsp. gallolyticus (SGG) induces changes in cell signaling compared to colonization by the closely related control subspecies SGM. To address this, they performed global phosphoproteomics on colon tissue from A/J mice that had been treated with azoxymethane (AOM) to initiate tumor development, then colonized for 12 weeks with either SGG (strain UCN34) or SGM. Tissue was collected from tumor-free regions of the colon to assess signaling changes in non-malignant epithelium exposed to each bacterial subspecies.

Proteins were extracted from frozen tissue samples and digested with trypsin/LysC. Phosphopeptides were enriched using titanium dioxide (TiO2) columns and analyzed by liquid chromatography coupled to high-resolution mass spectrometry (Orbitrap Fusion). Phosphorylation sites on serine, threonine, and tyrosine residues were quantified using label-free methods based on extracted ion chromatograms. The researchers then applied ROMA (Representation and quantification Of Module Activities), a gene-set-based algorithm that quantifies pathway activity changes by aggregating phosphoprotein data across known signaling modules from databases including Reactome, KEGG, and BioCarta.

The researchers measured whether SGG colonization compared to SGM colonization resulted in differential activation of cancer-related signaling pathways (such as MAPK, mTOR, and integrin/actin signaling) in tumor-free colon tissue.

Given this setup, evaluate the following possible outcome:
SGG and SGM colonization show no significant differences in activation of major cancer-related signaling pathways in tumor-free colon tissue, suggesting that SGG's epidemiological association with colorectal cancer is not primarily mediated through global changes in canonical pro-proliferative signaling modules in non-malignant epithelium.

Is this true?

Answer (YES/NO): NO